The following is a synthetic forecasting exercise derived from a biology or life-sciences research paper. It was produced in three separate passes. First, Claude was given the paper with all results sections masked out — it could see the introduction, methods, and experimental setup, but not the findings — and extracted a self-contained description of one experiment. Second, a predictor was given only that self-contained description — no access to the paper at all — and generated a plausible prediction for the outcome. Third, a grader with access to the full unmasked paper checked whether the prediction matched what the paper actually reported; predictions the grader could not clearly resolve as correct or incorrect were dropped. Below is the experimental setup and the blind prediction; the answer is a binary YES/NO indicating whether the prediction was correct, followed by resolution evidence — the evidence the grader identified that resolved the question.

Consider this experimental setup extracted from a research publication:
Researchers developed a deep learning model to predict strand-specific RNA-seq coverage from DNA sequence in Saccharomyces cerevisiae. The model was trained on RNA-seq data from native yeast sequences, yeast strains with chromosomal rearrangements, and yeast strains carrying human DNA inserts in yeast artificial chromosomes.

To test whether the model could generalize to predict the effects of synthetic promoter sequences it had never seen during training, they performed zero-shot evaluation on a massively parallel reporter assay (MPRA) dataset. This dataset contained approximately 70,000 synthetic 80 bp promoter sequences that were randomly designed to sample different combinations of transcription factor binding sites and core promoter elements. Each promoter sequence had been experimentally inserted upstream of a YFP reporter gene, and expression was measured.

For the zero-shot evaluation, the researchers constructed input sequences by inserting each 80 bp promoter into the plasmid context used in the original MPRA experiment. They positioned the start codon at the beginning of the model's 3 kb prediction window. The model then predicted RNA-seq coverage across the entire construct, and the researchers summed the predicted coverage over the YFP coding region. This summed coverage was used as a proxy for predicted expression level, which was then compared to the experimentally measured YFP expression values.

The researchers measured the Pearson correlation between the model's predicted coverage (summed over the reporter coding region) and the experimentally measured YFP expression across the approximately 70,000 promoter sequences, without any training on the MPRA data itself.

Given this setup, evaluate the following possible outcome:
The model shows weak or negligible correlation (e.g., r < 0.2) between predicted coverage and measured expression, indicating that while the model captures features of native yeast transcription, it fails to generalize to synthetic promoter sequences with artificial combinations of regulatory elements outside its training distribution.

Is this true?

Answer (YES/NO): NO